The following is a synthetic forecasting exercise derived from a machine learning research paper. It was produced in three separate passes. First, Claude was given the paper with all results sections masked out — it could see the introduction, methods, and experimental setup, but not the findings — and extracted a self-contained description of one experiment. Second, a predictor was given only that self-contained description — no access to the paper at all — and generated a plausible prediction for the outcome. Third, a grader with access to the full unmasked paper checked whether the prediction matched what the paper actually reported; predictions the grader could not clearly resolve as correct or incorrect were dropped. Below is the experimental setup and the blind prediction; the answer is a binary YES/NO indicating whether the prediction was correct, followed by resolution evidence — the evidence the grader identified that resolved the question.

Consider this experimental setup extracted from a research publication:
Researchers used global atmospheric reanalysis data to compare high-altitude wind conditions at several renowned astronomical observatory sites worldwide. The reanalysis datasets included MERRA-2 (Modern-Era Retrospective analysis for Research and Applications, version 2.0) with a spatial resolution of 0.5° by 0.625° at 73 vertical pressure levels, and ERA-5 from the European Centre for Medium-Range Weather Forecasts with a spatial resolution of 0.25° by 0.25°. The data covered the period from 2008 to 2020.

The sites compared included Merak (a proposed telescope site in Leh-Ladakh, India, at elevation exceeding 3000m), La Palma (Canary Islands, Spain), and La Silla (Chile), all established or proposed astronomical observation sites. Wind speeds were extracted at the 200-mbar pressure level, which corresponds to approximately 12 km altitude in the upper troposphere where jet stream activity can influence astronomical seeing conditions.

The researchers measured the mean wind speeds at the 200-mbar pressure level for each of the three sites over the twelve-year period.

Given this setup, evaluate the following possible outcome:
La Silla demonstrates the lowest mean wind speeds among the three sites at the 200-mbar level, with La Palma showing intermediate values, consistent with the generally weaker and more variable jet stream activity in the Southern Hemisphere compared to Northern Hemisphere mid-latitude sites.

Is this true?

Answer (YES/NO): NO